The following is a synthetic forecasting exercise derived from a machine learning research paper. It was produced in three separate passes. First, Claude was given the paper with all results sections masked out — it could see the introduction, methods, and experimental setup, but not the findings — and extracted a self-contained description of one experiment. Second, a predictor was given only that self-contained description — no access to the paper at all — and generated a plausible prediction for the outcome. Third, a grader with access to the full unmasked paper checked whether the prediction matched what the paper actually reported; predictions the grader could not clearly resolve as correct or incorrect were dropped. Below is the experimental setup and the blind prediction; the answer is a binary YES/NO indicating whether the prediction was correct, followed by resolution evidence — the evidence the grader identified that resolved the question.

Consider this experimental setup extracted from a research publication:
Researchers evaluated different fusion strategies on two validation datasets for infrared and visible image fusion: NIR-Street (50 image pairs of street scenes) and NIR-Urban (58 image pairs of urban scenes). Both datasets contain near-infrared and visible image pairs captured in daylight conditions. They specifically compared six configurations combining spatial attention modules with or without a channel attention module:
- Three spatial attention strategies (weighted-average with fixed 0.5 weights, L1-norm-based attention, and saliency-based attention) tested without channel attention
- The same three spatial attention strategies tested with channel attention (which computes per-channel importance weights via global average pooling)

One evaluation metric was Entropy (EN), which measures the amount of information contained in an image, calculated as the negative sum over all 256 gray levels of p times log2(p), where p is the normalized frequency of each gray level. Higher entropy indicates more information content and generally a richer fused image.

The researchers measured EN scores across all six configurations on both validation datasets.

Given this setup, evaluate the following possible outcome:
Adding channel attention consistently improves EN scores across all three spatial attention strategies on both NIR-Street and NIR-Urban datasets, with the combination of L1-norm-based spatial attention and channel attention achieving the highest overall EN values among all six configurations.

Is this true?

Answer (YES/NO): NO